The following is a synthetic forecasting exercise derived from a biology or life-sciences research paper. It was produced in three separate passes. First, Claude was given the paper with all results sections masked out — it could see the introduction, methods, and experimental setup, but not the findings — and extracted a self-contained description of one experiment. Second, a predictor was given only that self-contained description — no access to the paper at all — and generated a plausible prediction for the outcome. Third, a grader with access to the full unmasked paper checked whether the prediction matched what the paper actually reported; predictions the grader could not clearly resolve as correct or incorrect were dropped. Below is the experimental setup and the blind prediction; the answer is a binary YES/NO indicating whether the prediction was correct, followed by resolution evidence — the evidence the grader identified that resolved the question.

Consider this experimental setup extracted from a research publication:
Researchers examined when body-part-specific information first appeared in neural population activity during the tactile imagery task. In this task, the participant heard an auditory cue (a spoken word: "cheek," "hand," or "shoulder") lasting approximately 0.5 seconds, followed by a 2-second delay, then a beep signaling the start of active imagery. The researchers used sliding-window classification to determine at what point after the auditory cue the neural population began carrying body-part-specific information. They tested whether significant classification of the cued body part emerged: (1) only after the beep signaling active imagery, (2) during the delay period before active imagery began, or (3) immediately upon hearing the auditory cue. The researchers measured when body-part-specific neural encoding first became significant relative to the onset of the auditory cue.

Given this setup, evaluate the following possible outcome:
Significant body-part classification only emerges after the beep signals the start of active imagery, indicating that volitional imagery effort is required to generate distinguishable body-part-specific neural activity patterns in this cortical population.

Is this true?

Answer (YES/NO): NO